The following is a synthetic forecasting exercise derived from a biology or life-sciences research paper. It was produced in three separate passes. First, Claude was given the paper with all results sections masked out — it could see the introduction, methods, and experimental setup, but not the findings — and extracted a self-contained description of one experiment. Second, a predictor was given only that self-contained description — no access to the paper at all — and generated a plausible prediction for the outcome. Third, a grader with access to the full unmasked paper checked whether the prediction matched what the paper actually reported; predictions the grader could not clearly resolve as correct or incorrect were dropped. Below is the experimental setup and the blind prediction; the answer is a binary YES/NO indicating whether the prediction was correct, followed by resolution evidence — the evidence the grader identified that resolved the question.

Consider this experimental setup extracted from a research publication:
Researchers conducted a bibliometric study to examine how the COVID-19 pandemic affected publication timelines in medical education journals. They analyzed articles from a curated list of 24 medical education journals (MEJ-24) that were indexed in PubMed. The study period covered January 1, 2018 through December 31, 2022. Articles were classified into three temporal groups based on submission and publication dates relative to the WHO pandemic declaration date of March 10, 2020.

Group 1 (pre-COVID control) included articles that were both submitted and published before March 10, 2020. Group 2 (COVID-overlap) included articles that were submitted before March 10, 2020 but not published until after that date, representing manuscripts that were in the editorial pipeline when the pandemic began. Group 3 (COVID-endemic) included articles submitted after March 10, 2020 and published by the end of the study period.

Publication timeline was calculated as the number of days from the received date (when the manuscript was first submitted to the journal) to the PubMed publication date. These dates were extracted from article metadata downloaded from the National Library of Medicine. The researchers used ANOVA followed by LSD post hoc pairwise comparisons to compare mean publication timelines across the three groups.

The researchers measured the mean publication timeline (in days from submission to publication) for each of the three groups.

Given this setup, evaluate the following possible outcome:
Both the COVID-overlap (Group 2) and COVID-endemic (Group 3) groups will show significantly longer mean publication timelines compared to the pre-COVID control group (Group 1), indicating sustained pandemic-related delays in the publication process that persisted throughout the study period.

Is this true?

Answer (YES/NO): NO